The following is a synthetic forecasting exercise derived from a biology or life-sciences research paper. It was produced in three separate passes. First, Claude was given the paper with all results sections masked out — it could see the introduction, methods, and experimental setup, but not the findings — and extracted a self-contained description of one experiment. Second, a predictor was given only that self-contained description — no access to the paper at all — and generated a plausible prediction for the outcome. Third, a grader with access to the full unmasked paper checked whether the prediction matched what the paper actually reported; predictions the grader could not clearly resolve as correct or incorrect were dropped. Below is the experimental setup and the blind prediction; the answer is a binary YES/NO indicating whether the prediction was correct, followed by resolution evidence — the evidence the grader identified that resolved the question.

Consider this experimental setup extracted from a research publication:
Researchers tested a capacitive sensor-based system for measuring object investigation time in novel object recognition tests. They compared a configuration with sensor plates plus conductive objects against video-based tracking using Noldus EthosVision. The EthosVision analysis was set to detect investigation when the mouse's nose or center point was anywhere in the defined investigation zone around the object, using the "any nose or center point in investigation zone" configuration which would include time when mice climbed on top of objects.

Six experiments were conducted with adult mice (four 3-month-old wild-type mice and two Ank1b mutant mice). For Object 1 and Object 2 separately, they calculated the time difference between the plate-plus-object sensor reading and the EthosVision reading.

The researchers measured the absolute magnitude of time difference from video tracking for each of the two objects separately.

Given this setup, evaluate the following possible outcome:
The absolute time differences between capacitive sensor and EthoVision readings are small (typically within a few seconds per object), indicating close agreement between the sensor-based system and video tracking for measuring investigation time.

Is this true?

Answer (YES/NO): NO